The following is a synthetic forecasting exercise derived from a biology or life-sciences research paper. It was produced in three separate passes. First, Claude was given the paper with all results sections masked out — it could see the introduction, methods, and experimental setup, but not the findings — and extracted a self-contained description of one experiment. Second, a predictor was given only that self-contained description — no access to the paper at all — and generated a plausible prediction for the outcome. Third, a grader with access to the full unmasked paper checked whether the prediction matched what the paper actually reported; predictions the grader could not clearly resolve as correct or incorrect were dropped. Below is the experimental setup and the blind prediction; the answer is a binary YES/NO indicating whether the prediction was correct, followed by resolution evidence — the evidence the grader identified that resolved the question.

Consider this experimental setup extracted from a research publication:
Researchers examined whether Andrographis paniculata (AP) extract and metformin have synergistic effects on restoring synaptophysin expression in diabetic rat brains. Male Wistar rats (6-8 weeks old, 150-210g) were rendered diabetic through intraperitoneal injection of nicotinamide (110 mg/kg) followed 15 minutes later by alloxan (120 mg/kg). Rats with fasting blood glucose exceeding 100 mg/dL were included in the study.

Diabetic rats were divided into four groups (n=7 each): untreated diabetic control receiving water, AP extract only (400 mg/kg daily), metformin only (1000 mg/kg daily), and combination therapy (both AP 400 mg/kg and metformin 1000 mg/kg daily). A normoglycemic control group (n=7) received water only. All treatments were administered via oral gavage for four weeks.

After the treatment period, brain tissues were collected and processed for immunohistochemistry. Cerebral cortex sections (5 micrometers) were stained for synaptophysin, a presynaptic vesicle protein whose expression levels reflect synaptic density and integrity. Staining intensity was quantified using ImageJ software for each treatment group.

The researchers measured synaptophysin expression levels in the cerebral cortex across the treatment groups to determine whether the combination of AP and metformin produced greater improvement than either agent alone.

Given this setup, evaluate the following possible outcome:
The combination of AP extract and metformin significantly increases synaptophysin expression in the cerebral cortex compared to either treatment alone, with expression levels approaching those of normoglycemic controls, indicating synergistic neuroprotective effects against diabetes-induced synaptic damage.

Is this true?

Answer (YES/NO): NO